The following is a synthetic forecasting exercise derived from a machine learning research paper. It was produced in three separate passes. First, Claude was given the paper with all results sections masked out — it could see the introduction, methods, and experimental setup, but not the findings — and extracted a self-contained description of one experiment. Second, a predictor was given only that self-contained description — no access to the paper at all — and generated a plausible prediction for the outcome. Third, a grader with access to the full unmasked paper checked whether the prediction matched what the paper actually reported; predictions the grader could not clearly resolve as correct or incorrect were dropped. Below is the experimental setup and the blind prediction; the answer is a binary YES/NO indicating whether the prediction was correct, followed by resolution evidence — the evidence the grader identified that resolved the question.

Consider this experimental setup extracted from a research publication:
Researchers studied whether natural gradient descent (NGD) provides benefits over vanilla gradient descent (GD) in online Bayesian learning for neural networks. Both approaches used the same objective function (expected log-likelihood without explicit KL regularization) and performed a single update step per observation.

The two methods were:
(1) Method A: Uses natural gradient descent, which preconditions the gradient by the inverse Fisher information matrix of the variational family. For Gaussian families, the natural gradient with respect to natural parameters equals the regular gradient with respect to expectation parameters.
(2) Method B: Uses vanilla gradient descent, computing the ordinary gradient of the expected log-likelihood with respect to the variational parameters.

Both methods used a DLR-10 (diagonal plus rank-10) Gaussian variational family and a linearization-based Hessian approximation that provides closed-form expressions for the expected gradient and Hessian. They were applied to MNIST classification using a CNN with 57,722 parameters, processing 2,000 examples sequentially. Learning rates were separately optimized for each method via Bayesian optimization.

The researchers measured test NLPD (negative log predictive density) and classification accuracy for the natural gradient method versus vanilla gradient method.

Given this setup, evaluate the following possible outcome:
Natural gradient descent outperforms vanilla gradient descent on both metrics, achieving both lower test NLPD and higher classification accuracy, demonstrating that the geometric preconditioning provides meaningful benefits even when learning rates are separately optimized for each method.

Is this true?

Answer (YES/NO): YES